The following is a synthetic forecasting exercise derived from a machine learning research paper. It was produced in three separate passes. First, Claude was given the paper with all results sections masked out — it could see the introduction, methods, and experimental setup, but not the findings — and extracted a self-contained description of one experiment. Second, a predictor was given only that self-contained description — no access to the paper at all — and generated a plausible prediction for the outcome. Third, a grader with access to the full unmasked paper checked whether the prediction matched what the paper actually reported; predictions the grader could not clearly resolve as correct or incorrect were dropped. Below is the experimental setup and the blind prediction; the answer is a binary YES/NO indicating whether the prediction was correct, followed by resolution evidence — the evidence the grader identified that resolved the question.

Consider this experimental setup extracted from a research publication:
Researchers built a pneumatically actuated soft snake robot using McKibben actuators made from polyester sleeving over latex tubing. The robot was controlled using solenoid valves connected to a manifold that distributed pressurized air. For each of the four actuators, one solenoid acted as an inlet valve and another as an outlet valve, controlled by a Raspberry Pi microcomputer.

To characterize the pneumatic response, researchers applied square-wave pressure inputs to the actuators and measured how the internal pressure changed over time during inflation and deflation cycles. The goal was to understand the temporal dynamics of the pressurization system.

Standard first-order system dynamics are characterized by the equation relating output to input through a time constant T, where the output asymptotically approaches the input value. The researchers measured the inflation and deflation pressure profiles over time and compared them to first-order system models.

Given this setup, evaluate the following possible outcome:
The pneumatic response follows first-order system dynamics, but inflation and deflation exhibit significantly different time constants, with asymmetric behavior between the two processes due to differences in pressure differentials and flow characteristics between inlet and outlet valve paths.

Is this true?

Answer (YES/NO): NO